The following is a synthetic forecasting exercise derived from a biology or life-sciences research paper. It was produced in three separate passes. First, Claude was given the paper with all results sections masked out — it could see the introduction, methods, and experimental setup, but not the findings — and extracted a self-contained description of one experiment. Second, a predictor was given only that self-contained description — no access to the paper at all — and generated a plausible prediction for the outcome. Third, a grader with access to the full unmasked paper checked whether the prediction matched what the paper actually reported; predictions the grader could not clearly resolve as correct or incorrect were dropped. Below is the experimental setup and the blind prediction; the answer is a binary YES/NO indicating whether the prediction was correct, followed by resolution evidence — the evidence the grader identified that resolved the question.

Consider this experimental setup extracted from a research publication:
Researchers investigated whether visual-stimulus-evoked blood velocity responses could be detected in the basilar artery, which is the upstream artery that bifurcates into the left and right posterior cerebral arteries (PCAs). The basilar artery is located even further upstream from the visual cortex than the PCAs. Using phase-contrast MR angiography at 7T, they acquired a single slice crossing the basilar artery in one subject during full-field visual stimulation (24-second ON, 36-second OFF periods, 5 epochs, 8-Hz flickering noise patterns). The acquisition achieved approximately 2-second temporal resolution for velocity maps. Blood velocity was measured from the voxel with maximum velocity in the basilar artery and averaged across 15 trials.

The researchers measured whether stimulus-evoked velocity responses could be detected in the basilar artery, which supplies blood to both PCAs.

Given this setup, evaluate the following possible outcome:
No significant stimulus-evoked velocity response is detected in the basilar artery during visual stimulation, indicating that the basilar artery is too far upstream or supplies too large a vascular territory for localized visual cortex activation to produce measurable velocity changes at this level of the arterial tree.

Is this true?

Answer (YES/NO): NO